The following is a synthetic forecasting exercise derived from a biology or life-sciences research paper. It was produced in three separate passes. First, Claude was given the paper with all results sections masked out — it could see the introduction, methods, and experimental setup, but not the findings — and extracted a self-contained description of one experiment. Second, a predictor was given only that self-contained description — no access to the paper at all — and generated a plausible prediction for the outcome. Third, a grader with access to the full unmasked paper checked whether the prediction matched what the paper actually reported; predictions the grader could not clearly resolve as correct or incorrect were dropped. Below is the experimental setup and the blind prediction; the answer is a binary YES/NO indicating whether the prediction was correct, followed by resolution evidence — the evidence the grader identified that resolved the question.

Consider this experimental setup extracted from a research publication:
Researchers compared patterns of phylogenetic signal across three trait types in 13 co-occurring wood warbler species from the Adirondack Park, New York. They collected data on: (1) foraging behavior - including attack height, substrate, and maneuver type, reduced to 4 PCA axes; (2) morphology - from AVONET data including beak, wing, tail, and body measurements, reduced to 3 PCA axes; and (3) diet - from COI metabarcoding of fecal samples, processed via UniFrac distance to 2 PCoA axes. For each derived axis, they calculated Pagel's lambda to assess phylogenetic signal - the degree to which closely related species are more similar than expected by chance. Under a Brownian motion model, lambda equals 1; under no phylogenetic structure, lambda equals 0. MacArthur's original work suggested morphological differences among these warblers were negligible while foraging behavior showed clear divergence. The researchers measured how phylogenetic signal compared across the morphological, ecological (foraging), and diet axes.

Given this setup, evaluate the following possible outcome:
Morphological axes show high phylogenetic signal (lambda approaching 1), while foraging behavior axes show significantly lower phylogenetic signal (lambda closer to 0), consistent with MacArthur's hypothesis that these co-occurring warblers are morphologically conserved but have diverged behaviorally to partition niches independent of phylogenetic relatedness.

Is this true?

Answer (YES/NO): NO